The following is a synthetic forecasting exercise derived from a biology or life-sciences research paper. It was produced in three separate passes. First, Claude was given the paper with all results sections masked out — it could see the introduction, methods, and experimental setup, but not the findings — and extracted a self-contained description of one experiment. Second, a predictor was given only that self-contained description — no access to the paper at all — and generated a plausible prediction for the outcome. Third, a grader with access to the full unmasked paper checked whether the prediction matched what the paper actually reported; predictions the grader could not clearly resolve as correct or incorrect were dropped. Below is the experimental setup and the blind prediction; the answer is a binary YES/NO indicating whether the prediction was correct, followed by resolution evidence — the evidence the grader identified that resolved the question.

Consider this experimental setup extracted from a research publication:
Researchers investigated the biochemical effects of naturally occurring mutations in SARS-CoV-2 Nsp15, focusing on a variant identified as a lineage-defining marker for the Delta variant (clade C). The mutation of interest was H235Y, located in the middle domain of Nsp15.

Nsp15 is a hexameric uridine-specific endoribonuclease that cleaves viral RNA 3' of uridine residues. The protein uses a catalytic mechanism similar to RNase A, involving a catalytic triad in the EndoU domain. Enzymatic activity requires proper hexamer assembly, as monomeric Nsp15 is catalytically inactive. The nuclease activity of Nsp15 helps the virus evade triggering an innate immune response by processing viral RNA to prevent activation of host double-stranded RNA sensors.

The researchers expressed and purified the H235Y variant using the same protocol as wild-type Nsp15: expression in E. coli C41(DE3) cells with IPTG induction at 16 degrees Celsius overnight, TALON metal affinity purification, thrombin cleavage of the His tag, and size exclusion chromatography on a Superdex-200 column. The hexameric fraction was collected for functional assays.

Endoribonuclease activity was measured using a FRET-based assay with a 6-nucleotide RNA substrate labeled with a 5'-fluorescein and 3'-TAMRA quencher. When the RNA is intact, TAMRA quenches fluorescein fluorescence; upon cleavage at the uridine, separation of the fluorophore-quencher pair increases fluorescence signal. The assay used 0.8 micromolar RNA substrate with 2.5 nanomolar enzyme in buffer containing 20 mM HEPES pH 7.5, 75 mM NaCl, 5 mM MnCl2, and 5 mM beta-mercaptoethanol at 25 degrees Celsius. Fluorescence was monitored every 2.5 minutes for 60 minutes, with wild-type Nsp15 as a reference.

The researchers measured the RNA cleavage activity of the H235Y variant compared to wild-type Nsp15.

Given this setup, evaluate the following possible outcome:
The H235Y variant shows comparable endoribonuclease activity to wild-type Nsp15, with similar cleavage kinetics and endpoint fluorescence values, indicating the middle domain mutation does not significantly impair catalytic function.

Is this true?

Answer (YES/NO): NO